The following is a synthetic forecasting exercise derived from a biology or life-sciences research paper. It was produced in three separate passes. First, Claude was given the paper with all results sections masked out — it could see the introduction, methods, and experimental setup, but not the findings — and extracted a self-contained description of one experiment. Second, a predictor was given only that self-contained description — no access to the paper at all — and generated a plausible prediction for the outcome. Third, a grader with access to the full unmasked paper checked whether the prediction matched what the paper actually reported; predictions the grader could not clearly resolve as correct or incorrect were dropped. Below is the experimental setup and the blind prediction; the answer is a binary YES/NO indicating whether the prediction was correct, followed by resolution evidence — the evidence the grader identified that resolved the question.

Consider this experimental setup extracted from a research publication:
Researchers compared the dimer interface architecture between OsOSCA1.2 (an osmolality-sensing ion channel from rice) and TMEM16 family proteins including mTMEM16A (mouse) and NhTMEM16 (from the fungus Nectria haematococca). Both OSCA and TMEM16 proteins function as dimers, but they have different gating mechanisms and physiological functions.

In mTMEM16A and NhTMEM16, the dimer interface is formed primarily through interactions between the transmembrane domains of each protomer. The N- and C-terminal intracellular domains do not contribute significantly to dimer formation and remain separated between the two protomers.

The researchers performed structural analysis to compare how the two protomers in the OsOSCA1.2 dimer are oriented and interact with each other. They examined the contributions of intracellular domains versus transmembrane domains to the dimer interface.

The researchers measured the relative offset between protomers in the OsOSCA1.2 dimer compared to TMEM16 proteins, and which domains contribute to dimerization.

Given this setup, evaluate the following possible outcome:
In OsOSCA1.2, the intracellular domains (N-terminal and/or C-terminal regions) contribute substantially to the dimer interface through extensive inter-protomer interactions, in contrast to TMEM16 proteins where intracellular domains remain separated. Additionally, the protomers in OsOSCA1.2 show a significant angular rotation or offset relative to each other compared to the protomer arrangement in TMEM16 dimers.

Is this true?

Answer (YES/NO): YES